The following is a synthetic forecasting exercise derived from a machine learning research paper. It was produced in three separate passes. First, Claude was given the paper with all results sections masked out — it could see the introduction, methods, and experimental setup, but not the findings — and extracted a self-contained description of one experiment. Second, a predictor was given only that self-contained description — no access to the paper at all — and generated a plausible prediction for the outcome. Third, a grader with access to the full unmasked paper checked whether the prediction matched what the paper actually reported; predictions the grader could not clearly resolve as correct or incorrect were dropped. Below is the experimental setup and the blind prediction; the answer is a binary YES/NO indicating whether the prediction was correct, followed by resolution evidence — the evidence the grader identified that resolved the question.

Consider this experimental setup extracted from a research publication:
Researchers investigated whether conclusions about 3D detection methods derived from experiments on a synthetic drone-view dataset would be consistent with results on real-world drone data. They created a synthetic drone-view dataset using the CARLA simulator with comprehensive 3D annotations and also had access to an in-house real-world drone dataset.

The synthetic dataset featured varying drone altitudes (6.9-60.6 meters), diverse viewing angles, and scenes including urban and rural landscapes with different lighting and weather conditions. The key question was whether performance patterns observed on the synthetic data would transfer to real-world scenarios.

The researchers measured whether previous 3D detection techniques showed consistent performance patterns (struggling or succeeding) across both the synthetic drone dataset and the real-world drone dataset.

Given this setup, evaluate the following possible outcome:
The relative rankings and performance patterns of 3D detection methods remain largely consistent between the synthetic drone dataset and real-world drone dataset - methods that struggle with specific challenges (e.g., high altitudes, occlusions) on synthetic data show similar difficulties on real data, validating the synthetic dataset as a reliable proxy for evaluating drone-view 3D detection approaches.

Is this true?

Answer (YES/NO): YES